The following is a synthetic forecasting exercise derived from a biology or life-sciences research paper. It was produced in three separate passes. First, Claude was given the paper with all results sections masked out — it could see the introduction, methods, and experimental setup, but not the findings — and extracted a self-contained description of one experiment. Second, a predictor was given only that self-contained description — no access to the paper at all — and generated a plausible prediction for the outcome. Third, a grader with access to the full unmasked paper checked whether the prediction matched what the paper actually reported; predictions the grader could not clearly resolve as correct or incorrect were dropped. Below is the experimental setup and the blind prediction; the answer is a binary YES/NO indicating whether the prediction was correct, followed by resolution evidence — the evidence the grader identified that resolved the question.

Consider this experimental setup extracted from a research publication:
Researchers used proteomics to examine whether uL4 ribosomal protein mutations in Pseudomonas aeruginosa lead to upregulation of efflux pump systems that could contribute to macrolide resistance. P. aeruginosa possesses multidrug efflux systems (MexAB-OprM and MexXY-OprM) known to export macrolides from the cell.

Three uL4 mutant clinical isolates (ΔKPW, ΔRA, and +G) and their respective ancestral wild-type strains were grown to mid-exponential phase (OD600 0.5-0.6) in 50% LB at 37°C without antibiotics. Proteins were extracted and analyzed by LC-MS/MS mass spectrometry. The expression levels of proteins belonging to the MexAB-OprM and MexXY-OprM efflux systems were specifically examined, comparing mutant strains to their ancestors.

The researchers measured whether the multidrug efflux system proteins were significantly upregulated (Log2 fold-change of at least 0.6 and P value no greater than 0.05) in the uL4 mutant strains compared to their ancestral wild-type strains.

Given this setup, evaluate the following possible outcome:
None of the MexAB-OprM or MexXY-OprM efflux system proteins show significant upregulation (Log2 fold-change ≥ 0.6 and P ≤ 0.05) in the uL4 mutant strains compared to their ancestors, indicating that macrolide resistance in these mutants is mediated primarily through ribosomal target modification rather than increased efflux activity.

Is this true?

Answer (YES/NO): YES